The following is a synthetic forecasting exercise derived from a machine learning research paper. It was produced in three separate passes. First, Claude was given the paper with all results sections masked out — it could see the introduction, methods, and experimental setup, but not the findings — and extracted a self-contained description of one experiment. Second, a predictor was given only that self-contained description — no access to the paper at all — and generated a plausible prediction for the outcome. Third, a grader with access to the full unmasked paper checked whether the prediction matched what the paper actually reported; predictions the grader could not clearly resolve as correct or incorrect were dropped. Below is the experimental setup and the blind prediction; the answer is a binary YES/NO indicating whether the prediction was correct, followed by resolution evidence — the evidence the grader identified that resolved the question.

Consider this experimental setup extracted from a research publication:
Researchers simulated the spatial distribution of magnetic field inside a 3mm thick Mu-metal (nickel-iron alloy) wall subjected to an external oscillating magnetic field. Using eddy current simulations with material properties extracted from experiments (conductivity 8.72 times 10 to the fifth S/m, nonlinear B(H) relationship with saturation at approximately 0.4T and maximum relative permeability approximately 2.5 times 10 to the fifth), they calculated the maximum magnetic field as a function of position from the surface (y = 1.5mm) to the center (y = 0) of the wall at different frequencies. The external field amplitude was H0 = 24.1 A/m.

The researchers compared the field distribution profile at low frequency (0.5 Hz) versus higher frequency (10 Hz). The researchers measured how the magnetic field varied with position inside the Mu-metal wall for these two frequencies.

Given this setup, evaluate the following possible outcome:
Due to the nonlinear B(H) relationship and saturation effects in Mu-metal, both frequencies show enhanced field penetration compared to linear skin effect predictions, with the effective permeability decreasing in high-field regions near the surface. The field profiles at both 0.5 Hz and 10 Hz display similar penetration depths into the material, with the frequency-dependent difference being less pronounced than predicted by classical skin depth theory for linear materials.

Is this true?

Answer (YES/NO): NO